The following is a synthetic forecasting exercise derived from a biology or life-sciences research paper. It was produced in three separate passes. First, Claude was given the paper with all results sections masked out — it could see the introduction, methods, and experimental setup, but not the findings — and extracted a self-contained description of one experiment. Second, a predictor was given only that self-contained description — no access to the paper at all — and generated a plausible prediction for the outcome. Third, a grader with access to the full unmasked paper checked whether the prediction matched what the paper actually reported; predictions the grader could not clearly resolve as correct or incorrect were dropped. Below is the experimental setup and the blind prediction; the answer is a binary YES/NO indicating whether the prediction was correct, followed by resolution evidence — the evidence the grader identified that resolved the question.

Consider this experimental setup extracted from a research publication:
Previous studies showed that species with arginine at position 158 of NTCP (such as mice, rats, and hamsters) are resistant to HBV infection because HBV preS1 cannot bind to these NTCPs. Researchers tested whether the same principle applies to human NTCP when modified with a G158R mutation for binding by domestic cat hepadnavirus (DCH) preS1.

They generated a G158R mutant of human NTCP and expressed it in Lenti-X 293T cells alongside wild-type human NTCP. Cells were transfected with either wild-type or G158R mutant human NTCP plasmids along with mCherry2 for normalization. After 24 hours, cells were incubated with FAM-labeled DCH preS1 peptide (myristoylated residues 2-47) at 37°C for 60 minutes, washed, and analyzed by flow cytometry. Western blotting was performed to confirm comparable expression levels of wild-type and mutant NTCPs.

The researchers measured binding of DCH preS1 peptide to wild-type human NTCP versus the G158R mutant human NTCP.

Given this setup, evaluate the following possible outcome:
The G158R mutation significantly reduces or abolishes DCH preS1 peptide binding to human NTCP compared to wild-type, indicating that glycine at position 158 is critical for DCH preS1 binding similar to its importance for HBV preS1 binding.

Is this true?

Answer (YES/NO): YES